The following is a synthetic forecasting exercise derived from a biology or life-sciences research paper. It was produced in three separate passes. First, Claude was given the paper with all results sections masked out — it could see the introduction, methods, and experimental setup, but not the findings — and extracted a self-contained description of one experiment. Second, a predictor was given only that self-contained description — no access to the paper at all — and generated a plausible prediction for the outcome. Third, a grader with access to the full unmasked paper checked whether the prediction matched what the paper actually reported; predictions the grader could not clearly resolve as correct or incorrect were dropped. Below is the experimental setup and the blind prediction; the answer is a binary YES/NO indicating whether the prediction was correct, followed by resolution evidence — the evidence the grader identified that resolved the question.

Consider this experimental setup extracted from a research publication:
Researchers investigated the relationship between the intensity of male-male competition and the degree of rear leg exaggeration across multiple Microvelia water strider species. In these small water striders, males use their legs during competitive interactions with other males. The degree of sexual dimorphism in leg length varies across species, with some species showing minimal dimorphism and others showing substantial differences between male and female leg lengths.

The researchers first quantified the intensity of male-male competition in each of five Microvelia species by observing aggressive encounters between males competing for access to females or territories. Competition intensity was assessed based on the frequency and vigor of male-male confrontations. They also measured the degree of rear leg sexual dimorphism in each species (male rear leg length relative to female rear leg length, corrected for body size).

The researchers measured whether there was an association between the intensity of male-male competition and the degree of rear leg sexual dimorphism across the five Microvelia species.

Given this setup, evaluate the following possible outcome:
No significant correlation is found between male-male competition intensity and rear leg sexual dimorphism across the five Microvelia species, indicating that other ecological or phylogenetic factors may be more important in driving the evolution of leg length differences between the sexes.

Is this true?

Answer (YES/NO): NO